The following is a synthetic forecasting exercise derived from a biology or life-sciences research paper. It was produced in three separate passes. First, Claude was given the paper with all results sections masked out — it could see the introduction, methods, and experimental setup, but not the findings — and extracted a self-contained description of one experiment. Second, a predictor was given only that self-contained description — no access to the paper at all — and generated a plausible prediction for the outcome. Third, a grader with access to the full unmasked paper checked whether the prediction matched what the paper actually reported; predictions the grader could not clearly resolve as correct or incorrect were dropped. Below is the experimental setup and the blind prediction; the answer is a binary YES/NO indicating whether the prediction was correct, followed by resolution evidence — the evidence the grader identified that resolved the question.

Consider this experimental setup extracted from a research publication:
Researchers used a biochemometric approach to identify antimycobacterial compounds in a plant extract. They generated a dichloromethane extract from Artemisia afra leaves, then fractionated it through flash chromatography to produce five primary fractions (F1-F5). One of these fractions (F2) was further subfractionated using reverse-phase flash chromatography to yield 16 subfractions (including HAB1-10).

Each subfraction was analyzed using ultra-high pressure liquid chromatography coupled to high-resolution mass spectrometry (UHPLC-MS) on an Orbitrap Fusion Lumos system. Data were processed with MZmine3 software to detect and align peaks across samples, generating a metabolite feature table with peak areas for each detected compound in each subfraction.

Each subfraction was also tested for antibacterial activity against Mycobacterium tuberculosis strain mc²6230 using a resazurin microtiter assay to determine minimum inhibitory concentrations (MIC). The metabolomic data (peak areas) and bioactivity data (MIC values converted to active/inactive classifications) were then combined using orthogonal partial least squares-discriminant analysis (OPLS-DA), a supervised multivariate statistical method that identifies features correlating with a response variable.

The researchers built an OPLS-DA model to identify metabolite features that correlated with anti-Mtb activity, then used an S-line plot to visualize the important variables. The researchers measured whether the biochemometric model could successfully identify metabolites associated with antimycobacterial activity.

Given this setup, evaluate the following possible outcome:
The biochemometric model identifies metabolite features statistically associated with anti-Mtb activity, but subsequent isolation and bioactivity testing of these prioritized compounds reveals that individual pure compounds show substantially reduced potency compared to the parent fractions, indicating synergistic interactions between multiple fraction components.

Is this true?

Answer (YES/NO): NO